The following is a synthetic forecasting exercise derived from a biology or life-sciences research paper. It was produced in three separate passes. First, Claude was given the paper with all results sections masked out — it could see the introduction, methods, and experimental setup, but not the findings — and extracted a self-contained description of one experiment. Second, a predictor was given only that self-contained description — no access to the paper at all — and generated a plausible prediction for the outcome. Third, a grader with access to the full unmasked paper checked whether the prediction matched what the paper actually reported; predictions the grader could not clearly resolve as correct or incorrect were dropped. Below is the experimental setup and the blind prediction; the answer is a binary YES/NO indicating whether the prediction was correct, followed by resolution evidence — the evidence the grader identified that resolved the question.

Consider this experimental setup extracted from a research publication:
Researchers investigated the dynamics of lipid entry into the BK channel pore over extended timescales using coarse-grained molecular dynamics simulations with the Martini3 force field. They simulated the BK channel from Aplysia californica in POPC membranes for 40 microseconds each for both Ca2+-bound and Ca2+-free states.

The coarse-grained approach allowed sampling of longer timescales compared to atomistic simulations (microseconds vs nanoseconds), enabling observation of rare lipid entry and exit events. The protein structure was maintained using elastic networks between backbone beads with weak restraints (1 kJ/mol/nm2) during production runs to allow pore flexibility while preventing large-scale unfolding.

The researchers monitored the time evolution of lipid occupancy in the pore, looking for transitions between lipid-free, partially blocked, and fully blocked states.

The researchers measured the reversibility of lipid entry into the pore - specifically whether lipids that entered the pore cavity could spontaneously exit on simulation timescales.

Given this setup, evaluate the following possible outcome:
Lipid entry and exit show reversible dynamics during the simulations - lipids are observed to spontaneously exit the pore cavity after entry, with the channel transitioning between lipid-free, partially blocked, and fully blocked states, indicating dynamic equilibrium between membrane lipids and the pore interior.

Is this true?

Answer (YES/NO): NO